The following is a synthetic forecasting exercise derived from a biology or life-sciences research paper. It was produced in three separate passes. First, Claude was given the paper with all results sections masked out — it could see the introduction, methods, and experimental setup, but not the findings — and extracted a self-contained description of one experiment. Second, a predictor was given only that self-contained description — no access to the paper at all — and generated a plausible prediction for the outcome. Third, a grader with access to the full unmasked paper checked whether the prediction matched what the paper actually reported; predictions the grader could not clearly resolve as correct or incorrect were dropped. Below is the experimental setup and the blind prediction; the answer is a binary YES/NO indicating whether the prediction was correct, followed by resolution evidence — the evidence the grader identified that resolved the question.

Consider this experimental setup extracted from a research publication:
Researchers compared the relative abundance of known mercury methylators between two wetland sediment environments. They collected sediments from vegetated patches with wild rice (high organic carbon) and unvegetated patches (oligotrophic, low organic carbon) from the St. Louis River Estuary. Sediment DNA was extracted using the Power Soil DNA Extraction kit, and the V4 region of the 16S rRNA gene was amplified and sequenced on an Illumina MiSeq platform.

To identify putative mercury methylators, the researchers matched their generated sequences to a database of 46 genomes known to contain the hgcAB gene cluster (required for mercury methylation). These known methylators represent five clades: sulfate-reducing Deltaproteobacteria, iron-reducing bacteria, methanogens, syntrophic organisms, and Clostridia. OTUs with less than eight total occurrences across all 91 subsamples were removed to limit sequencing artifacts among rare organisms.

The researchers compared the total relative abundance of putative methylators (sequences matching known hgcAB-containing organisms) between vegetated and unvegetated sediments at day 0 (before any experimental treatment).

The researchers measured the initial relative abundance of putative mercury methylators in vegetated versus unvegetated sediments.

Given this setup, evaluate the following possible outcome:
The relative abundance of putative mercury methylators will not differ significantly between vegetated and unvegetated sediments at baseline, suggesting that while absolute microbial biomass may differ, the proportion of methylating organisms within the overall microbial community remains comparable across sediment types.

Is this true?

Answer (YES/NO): NO